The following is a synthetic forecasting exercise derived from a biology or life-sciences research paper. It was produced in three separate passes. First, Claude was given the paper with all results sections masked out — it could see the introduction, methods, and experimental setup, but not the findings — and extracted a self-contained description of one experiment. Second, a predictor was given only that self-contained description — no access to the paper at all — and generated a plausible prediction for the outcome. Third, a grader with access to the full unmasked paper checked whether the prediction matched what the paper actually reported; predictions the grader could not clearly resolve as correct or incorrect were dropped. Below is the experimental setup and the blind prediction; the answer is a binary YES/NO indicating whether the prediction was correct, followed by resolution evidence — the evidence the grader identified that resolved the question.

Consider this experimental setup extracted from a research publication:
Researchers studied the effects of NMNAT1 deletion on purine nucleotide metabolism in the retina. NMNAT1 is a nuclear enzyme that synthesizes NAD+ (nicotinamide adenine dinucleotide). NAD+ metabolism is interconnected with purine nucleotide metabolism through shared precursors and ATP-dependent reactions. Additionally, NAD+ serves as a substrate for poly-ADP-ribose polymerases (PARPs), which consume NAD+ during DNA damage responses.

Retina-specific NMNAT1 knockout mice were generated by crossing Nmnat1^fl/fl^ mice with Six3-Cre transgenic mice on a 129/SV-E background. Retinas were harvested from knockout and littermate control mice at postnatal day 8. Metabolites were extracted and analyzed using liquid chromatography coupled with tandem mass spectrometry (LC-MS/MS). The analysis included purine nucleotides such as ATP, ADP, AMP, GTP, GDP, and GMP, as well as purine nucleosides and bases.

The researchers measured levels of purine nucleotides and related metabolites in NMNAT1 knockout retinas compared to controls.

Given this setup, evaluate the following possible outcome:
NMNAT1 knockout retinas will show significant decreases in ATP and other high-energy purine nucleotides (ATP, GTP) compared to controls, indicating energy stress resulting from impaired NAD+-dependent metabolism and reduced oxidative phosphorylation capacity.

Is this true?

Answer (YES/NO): NO